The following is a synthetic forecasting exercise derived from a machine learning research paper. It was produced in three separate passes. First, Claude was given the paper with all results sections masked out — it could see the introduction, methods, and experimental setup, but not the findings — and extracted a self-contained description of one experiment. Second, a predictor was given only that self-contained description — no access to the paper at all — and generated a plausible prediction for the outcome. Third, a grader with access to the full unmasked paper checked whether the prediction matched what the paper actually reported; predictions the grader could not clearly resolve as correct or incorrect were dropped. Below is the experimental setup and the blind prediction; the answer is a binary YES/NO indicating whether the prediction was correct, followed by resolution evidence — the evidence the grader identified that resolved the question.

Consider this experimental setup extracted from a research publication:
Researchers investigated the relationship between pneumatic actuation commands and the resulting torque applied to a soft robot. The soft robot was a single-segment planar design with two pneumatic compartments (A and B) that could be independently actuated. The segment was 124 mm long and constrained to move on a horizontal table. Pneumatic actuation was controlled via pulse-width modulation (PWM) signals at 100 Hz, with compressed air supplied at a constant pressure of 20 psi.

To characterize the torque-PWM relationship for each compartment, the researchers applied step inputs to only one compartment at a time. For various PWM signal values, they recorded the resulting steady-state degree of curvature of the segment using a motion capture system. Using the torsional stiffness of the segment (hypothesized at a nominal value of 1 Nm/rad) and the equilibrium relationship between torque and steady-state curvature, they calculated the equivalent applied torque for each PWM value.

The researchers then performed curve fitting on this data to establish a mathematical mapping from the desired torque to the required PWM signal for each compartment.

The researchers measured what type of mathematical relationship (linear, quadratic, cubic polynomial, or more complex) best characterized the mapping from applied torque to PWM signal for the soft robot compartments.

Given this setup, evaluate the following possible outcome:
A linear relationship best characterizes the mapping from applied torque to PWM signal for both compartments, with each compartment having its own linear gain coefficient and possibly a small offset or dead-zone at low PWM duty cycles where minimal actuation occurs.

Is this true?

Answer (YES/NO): NO